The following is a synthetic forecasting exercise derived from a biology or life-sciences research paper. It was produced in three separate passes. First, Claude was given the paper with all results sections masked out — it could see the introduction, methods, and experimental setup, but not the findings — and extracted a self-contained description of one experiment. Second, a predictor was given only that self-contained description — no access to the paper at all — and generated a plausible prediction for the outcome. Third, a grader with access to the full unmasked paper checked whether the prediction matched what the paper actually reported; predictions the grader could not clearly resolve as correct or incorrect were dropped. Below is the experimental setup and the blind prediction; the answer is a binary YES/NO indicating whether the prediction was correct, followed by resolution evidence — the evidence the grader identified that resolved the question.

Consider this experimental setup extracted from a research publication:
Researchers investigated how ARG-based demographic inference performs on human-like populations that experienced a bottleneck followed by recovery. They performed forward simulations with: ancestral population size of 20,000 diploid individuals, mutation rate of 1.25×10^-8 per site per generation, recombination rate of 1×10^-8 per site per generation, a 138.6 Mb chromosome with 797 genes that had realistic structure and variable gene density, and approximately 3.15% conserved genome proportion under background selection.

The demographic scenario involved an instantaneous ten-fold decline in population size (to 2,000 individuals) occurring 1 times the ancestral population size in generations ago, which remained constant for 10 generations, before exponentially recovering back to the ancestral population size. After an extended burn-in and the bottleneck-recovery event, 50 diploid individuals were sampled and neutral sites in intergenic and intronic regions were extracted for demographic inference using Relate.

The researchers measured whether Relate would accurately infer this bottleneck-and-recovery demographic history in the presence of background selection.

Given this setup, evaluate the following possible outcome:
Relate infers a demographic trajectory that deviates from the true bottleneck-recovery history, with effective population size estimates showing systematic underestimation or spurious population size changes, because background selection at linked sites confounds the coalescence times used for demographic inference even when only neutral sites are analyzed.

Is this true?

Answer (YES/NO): NO